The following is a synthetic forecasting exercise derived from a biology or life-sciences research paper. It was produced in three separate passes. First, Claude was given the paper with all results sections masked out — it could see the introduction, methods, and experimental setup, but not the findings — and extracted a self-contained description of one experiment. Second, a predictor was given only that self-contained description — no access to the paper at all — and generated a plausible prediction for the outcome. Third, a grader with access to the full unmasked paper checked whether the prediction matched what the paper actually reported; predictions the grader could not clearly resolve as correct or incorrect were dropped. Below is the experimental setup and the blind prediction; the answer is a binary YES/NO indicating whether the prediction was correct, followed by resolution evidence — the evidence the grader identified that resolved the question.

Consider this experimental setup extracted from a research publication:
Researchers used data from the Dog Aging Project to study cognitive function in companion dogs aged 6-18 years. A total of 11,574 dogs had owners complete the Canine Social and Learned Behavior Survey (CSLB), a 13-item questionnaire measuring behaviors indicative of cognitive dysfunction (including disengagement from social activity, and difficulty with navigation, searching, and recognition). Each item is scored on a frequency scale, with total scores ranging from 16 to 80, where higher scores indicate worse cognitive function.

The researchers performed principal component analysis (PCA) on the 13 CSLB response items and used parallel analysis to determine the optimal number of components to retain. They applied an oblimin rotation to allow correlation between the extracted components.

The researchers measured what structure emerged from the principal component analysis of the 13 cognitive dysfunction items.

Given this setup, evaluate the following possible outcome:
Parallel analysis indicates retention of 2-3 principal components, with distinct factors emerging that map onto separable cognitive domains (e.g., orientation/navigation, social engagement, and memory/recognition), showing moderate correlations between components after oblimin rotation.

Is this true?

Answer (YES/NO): NO